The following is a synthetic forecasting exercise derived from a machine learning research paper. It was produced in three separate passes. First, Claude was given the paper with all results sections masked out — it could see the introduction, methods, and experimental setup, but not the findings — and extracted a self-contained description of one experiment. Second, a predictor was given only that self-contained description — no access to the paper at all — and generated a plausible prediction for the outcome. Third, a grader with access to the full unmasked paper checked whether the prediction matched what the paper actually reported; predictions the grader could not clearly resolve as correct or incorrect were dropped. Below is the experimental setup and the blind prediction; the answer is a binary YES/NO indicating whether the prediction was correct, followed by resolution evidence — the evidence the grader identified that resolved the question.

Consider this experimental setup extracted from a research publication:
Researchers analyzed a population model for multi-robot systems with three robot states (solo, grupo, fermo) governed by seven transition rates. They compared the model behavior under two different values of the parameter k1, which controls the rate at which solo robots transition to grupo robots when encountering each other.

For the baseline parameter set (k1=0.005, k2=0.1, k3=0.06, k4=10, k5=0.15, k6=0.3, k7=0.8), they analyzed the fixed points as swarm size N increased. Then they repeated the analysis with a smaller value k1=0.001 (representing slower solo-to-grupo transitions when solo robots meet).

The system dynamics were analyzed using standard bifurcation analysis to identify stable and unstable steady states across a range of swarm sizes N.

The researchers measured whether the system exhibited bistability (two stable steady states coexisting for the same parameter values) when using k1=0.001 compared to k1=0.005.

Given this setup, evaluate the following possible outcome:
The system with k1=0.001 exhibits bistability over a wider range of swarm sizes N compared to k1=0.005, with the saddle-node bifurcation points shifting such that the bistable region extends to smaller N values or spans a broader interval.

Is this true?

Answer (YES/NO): NO